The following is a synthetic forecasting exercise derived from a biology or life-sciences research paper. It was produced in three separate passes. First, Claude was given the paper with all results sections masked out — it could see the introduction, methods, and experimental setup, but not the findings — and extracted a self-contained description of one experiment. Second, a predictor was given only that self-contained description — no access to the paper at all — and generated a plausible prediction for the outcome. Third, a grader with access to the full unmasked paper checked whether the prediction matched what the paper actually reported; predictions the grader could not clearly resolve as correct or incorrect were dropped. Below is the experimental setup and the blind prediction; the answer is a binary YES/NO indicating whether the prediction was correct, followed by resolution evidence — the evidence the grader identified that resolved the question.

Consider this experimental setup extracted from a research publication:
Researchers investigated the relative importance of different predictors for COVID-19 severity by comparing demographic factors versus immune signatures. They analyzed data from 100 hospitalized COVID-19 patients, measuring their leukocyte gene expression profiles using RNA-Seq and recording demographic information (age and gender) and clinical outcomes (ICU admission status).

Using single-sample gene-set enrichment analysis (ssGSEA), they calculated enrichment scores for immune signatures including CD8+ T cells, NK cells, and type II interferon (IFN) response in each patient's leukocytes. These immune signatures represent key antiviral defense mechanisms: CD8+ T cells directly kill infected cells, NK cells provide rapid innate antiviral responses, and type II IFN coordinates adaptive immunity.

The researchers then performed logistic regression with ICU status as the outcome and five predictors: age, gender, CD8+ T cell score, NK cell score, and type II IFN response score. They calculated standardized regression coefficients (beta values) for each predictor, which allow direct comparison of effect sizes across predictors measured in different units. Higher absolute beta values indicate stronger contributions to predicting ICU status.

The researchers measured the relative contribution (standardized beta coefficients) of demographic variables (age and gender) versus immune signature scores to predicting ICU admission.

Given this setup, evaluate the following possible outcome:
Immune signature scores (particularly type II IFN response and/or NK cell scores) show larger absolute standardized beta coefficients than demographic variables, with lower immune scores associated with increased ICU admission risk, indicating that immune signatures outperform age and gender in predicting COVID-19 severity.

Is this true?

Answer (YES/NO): NO